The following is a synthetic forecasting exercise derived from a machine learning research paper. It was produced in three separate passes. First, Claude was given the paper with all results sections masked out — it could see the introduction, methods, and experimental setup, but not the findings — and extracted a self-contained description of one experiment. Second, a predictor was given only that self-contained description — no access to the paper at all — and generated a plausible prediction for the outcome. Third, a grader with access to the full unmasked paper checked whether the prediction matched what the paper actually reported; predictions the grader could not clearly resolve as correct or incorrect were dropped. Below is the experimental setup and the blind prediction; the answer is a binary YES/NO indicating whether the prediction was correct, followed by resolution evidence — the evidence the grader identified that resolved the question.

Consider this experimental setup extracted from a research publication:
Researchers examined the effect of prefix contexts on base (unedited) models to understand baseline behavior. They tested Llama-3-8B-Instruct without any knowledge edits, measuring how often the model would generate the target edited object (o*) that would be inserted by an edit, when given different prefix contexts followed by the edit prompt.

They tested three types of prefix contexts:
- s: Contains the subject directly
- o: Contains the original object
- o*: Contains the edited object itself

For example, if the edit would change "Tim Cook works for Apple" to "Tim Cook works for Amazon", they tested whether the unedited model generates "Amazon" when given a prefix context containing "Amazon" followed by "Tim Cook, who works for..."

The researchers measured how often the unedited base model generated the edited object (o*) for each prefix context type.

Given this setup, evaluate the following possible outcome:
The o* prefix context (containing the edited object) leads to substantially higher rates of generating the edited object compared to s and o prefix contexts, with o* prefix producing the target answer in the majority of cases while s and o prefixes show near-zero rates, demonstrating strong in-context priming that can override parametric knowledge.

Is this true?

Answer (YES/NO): NO